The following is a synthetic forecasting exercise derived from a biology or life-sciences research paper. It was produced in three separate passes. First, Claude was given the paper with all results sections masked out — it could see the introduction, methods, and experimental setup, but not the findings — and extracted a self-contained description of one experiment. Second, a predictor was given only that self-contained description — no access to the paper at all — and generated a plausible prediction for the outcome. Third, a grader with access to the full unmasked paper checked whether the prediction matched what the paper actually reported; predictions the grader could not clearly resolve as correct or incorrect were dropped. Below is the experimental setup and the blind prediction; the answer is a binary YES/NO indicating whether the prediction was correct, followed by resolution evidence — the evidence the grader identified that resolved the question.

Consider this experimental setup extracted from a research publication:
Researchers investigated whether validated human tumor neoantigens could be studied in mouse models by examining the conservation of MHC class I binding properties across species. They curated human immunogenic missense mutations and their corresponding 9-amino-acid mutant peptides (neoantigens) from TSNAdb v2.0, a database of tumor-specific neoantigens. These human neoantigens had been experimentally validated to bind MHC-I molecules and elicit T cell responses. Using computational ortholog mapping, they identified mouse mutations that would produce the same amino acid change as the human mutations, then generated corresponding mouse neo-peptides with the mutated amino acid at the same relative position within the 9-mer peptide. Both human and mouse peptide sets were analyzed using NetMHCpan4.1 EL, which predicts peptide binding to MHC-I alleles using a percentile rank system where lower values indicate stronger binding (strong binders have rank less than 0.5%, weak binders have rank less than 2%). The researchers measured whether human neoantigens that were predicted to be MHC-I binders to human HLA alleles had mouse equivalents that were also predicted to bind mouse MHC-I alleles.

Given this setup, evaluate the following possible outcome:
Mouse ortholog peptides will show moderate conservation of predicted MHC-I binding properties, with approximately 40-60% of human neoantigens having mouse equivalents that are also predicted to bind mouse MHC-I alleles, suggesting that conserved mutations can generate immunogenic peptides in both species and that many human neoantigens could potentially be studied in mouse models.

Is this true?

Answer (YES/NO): NO